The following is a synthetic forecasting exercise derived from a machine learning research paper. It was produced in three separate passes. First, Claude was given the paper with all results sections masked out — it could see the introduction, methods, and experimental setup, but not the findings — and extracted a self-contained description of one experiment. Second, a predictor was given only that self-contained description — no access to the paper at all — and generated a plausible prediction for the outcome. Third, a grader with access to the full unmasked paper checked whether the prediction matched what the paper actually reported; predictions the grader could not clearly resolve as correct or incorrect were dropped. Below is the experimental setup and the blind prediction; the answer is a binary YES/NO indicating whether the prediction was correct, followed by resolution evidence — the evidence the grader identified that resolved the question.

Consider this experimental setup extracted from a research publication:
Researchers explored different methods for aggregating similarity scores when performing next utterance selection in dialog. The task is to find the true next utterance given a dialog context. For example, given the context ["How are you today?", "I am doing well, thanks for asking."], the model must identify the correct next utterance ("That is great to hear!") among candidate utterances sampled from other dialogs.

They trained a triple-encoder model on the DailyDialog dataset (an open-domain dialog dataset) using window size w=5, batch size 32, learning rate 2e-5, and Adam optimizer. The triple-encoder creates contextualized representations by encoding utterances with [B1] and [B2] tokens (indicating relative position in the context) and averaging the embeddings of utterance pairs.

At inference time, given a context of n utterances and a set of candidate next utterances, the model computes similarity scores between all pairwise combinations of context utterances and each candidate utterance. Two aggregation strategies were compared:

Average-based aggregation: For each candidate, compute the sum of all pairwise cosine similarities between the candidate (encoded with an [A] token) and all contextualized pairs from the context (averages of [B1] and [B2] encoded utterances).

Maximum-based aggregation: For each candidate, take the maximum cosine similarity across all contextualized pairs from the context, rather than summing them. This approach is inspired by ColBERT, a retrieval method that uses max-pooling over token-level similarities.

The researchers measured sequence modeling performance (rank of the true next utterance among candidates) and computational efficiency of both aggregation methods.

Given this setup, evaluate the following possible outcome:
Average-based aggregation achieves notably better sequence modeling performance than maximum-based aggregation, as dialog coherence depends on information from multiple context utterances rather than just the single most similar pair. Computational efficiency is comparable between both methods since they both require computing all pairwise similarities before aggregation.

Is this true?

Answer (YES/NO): NO